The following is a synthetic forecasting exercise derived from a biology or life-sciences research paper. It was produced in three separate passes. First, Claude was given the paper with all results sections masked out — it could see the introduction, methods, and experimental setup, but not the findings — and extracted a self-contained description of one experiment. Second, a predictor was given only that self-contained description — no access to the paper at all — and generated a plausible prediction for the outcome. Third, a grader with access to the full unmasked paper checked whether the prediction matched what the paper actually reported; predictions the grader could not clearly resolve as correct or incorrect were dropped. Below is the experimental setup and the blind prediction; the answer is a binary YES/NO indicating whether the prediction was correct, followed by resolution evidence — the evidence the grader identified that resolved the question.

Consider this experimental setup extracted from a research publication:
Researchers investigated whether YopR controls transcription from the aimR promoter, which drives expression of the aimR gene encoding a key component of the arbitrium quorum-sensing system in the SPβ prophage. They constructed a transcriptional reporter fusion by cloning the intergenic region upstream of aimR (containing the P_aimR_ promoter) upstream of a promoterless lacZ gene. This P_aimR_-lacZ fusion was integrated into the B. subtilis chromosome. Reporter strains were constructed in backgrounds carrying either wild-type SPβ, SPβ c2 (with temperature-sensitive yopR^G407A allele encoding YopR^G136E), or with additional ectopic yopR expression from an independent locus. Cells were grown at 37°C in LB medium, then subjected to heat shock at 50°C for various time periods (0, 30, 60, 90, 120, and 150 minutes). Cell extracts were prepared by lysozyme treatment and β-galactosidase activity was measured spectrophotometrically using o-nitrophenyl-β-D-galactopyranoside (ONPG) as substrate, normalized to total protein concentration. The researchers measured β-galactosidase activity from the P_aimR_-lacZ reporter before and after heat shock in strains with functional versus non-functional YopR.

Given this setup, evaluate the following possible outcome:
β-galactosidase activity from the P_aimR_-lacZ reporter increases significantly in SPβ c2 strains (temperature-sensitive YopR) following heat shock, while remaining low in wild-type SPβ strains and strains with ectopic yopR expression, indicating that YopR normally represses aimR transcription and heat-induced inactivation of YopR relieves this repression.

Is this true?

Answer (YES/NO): NO